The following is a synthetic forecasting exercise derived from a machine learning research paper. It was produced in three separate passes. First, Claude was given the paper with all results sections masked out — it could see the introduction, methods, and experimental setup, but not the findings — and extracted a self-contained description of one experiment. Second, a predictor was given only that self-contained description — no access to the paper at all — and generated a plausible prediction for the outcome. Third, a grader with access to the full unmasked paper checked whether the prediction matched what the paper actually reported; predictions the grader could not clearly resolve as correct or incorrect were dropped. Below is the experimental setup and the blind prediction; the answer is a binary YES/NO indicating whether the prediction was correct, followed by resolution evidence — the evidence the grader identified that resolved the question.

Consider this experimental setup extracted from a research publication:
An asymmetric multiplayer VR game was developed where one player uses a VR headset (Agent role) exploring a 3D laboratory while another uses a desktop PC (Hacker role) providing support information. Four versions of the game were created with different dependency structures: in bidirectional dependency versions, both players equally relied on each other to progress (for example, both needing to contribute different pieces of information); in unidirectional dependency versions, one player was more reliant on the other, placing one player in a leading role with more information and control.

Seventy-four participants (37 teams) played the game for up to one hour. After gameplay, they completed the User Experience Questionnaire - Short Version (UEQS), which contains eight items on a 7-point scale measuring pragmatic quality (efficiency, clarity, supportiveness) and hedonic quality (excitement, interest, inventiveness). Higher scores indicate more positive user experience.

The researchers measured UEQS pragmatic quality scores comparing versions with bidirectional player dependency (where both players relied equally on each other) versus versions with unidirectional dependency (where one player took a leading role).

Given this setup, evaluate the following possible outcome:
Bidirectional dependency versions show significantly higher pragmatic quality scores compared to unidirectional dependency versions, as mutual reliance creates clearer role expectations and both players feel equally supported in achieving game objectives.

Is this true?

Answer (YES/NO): NO